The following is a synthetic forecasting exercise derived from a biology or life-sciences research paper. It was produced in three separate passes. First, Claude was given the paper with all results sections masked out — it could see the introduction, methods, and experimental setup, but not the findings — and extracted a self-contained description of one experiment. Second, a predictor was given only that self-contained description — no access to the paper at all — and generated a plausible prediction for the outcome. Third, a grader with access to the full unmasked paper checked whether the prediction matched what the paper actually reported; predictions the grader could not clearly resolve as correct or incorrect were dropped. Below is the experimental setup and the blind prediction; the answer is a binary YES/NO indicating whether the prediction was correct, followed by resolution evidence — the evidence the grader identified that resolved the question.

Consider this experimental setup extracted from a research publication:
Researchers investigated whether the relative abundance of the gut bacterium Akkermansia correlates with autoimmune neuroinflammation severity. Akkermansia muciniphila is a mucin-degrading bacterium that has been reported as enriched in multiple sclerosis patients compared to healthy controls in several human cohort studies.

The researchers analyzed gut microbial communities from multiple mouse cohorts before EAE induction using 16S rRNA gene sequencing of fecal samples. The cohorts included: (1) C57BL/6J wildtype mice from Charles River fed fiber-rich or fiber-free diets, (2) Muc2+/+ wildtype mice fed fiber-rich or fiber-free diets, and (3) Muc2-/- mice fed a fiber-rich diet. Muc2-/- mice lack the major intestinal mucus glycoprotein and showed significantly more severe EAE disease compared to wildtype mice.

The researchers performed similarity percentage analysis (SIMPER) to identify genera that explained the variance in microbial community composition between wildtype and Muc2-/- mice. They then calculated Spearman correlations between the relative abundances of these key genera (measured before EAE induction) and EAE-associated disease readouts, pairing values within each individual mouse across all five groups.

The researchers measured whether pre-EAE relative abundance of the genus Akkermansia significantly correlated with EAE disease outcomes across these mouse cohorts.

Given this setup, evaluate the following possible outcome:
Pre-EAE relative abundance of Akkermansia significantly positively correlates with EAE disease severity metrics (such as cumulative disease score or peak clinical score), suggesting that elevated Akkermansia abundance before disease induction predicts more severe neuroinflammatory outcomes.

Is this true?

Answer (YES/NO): NO